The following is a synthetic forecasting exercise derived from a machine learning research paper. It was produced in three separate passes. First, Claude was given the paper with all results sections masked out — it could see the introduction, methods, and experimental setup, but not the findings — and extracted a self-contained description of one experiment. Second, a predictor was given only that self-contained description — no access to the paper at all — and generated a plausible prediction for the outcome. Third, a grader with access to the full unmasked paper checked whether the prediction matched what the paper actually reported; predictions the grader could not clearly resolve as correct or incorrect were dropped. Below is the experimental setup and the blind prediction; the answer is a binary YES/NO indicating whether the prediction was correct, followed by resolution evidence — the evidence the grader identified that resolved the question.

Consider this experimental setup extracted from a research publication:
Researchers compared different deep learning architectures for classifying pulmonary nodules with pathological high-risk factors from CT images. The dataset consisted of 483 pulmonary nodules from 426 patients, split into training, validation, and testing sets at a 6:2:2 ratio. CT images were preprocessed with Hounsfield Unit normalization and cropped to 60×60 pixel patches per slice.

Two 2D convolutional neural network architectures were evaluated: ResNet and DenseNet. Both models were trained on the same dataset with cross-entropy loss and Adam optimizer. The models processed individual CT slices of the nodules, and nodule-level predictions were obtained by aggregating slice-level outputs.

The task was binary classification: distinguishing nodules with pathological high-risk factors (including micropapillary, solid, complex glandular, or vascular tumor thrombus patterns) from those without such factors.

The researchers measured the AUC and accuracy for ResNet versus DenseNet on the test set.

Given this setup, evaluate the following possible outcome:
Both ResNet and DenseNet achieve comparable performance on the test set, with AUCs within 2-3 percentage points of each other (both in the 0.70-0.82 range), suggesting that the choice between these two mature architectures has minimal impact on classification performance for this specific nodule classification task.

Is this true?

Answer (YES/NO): NO